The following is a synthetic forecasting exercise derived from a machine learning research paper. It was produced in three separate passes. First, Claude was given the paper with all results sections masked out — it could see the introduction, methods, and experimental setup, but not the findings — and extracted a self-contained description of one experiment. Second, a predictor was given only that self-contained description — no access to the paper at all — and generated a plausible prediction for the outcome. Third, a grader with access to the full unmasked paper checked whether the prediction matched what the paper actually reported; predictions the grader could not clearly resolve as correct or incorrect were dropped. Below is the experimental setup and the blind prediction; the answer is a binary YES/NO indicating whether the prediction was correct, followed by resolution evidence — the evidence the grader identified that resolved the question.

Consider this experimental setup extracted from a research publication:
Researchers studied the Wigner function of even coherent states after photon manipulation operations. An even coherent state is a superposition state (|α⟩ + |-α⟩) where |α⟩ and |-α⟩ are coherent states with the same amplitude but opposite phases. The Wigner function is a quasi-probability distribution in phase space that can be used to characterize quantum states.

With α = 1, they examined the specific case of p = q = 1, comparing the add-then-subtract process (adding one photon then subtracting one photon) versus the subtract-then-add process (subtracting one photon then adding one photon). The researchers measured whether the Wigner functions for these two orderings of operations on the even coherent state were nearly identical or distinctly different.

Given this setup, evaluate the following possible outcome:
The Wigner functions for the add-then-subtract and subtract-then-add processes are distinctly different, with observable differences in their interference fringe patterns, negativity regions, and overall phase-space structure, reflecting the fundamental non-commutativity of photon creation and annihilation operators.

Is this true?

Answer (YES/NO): NO